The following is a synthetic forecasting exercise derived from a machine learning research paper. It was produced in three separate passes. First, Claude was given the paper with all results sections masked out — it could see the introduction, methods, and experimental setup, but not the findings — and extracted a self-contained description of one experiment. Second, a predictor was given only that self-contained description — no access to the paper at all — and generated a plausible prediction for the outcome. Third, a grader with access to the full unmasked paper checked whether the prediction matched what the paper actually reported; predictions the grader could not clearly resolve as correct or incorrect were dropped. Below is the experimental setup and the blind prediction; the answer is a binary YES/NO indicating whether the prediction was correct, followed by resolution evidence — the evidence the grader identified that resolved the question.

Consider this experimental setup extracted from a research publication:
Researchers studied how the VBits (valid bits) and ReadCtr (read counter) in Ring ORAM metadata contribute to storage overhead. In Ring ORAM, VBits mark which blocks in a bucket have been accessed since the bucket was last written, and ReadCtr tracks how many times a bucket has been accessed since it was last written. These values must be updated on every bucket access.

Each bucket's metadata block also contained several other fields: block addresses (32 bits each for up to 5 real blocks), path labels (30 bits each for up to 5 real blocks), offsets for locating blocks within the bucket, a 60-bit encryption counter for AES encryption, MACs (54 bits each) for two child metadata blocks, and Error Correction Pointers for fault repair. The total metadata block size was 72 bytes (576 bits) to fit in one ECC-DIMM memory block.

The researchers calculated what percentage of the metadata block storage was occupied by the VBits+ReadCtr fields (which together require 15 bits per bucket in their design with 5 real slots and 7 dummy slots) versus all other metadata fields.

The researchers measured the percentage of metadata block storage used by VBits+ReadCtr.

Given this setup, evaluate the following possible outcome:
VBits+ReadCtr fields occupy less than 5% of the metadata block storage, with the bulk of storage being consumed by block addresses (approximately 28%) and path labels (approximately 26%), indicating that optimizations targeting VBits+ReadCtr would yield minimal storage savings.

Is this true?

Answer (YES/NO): YES